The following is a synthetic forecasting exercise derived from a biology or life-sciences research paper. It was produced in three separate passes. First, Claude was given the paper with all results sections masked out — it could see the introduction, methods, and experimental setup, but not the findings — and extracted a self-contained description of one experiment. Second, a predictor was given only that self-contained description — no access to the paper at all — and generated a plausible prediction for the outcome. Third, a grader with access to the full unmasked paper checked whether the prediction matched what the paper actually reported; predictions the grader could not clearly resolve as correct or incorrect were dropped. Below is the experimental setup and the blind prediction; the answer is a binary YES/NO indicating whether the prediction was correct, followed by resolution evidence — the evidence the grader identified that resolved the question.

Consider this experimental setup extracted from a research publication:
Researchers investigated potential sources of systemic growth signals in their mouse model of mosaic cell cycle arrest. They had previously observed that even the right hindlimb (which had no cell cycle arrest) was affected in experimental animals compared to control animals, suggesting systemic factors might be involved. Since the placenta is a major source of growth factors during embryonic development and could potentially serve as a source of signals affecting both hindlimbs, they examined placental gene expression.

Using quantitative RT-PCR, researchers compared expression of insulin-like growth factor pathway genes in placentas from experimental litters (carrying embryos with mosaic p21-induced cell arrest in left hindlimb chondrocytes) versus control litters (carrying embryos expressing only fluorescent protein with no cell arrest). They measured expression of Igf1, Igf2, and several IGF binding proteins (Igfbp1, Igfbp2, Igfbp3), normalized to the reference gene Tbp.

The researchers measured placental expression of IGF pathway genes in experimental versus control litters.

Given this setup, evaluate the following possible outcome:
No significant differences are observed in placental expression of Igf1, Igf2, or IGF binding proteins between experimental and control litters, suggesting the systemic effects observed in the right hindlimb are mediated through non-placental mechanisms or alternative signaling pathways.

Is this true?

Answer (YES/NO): NO